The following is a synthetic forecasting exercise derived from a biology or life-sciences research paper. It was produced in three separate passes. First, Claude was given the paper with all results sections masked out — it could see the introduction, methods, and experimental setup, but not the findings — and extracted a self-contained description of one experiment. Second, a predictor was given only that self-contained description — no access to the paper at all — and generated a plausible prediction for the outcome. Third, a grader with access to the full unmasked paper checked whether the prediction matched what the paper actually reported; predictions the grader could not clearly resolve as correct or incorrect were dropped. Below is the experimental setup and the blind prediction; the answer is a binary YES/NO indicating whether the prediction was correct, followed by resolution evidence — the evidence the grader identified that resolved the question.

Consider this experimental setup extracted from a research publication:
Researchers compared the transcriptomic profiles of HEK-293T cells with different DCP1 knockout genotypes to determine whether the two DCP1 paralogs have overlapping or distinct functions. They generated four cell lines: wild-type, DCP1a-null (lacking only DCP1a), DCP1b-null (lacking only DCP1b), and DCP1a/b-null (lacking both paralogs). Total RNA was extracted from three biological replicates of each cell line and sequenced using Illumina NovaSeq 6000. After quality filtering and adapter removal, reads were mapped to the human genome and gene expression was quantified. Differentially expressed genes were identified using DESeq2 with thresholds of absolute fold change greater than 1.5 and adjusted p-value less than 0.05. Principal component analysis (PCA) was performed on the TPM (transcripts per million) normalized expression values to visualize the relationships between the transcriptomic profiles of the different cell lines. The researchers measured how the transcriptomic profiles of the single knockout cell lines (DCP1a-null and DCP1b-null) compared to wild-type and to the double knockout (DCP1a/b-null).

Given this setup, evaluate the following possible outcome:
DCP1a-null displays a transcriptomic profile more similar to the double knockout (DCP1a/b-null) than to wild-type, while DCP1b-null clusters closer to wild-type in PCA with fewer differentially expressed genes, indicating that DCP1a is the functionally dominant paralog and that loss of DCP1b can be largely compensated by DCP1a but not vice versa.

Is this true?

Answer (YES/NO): NO